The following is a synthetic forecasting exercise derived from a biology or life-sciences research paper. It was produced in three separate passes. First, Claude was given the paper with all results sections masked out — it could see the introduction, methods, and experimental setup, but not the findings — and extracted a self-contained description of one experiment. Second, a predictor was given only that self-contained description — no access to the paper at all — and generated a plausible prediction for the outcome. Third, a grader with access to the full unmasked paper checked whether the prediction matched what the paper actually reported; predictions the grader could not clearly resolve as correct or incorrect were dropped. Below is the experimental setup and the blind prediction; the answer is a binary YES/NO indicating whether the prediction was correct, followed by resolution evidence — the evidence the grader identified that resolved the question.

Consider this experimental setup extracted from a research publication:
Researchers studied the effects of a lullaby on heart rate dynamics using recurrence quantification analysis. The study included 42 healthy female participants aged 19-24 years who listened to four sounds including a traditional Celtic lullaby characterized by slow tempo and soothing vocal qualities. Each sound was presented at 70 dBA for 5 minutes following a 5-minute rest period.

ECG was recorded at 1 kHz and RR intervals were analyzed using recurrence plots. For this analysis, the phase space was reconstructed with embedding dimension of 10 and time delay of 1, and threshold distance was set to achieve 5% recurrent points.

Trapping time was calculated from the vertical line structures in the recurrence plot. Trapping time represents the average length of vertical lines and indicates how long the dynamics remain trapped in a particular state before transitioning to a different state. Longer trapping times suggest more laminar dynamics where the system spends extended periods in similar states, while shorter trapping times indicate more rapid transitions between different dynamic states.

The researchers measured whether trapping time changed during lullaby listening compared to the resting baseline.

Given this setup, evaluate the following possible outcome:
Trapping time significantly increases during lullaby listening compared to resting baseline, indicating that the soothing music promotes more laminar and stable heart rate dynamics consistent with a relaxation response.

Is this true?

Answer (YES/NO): NO